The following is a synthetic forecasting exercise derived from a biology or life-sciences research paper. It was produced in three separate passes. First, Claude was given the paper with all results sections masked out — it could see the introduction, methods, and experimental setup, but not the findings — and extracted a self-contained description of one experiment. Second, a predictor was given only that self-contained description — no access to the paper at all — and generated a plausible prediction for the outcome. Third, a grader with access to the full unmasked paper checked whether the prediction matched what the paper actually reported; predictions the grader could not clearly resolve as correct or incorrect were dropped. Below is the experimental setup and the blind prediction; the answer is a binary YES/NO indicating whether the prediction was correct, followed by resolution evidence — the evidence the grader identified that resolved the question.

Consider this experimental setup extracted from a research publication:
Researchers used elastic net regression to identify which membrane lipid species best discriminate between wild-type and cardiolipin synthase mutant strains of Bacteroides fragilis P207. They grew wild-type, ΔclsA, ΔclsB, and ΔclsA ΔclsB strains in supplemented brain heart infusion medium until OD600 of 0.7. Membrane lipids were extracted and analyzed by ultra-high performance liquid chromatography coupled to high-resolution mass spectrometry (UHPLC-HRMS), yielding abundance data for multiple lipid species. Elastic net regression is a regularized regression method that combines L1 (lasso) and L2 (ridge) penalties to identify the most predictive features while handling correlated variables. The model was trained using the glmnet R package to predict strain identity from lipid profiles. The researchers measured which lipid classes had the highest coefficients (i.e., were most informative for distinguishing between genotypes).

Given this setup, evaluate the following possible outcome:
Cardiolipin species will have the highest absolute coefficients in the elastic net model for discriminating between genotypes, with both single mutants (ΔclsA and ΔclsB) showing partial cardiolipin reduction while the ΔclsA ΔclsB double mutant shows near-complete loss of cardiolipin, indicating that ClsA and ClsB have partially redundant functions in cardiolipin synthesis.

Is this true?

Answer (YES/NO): NO